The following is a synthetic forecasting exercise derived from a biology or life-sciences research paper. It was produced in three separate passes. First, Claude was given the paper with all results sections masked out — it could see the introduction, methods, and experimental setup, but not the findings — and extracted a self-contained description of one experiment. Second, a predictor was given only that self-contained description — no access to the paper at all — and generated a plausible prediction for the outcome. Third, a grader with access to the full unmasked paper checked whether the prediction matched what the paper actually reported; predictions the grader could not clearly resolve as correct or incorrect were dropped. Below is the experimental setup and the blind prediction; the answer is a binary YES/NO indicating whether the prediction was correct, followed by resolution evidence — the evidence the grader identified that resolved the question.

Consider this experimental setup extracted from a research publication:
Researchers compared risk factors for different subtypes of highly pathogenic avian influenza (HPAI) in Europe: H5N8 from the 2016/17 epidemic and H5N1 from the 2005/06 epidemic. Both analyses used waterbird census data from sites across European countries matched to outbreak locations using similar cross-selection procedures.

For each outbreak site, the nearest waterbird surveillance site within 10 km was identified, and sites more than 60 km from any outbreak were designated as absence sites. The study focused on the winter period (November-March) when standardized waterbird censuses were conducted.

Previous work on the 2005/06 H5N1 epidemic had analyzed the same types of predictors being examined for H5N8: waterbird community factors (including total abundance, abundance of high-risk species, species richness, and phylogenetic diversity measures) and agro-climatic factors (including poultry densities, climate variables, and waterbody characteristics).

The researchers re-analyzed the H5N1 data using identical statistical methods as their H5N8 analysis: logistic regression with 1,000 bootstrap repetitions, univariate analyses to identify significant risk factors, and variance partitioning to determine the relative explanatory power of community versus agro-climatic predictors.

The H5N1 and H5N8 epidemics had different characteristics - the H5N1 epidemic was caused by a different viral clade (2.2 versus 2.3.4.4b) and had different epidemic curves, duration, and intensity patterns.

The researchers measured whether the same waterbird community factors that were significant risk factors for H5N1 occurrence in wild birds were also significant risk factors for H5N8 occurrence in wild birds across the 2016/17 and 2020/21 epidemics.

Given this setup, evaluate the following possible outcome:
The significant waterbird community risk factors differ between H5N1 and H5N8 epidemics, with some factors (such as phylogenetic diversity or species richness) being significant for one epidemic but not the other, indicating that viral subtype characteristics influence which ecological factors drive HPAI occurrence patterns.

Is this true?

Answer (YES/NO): NO